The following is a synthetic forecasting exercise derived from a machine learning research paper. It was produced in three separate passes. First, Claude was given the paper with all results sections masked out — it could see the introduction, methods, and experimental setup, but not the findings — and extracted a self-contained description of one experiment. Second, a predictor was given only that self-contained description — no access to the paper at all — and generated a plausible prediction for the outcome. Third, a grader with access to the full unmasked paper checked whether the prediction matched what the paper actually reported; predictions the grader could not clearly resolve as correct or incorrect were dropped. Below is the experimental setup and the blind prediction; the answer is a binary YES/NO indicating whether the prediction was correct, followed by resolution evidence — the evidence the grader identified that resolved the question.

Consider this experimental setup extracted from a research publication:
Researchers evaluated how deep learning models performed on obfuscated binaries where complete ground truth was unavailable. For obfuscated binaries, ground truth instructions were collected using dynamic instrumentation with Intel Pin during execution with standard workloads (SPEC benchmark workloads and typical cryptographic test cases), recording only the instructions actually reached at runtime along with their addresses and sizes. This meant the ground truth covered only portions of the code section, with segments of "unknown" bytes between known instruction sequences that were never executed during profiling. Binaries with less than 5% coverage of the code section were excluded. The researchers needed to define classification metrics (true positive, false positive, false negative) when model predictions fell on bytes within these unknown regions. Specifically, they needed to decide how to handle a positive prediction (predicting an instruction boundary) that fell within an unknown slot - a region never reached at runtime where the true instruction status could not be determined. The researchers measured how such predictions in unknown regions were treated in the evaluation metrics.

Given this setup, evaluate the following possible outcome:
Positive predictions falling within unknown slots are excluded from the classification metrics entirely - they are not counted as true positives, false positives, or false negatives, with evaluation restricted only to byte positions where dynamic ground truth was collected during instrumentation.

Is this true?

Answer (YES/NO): YES